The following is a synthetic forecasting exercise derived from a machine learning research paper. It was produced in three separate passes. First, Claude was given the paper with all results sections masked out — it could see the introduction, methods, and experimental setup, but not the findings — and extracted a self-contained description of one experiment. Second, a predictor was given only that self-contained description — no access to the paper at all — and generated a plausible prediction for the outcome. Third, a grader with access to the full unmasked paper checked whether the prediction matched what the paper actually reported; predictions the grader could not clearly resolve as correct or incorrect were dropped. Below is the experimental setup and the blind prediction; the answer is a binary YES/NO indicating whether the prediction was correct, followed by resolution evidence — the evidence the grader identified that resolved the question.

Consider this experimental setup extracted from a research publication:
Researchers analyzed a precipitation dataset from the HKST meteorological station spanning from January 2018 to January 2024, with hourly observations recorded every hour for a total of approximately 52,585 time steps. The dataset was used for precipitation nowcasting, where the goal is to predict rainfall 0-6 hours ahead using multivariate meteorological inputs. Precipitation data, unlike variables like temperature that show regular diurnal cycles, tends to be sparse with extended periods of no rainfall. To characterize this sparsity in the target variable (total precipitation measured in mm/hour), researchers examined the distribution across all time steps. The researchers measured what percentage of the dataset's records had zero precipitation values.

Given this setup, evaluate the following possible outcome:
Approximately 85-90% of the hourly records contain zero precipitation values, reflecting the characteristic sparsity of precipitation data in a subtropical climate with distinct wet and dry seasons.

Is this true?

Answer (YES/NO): NO